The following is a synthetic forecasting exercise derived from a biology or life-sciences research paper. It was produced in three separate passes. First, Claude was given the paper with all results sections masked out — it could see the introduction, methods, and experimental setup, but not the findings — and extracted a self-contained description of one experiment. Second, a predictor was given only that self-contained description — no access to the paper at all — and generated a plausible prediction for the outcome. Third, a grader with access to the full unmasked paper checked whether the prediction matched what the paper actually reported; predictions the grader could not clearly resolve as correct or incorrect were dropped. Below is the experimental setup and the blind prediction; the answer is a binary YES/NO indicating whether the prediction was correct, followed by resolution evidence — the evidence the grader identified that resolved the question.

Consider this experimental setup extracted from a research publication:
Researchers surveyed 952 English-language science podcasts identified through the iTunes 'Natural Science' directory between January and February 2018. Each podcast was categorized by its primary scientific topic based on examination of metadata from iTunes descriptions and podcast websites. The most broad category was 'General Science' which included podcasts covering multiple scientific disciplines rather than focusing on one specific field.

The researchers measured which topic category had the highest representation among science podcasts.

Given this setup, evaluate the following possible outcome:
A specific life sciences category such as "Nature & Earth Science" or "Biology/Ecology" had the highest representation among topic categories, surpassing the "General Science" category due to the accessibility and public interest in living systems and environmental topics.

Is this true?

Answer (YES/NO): NO